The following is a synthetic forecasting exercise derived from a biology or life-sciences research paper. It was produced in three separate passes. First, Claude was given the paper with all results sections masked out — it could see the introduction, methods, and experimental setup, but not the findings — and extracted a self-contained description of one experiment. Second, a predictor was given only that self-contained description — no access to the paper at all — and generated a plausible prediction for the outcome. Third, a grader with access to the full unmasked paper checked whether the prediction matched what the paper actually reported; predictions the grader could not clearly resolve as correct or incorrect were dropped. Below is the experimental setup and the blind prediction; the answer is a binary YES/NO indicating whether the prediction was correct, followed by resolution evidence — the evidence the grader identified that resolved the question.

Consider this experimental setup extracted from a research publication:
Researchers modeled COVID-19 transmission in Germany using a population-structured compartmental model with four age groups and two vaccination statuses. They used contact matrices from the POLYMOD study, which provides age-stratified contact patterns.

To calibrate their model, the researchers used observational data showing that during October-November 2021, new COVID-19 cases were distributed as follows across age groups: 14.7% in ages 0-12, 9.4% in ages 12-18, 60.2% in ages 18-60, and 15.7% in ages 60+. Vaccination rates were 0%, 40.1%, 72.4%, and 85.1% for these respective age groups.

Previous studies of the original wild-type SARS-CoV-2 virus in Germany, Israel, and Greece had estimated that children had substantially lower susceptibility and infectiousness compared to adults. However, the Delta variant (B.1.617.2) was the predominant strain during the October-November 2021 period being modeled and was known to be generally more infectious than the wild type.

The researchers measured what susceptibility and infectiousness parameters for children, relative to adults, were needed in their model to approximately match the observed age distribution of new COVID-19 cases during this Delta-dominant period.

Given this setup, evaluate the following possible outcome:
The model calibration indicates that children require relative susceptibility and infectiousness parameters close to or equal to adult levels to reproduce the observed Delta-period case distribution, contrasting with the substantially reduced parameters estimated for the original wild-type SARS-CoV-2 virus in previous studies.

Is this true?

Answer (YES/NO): NO